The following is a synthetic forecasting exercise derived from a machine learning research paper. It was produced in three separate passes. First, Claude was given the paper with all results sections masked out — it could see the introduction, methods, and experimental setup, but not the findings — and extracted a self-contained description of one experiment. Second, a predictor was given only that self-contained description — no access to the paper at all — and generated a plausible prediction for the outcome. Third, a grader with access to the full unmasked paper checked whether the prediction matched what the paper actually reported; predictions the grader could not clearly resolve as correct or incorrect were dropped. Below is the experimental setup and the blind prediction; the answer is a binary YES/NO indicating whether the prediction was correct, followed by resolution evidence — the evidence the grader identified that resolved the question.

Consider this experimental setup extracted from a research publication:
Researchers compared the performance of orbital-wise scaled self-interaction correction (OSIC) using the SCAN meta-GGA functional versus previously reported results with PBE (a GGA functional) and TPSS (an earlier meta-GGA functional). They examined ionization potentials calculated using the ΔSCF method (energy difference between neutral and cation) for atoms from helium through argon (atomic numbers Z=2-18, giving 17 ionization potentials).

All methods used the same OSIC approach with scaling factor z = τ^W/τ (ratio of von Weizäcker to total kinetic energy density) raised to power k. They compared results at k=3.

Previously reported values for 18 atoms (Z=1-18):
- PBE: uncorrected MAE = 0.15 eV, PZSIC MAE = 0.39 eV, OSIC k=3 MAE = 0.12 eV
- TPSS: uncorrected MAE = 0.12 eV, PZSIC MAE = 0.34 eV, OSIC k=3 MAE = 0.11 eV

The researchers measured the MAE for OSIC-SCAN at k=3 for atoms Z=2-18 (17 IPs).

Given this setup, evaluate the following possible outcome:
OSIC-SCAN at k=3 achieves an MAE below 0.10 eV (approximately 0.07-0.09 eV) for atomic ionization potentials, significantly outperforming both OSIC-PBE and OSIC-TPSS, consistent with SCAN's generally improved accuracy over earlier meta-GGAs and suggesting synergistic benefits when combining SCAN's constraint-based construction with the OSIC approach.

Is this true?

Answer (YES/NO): NO